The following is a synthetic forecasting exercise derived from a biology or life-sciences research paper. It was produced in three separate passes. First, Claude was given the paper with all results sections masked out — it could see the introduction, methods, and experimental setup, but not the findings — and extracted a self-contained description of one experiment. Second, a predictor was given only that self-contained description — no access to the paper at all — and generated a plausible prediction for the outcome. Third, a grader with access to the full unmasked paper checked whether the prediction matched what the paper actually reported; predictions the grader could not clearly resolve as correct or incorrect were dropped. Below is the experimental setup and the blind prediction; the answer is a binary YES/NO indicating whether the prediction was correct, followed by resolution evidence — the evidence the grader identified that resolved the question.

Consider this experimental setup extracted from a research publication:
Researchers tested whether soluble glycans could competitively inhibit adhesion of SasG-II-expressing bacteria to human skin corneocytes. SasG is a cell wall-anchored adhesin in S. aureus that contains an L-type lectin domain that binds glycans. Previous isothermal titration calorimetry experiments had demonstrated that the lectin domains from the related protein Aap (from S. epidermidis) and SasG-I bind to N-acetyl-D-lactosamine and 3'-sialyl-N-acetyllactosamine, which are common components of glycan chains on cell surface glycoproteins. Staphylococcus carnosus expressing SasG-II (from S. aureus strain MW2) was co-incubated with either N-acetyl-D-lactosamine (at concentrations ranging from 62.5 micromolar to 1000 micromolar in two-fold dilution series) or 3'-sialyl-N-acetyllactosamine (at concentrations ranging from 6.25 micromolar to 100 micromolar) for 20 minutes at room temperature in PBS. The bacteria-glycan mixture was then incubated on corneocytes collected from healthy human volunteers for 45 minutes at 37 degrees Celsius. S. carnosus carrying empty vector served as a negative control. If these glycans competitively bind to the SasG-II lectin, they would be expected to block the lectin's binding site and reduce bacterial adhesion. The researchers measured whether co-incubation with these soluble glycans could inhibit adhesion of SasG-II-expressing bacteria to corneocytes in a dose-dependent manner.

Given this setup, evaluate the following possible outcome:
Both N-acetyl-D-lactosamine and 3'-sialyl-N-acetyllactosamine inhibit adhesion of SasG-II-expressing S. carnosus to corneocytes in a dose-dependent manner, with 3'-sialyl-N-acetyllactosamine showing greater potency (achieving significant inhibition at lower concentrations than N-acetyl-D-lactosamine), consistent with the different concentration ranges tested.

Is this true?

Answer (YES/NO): NO